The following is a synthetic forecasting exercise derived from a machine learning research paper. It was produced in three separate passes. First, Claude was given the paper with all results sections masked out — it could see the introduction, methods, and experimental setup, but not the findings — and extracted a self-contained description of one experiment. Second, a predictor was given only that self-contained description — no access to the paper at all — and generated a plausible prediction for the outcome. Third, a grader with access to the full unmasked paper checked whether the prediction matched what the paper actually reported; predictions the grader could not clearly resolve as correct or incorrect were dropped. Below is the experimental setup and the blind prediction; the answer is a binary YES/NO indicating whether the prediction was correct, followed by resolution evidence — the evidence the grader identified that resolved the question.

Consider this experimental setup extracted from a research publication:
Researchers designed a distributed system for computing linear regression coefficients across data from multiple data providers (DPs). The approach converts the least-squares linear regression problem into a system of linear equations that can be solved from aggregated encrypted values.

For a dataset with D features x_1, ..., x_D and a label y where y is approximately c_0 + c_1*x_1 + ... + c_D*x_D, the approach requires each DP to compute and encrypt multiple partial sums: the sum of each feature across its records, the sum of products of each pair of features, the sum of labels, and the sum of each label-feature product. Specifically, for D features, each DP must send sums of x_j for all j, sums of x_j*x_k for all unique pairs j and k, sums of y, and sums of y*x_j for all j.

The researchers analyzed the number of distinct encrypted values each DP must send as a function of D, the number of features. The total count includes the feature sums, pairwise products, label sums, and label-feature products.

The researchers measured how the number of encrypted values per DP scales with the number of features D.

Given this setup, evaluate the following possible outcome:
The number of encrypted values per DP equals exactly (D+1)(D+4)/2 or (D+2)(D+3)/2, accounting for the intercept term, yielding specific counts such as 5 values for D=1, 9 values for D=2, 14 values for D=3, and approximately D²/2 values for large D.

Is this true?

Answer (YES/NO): NO